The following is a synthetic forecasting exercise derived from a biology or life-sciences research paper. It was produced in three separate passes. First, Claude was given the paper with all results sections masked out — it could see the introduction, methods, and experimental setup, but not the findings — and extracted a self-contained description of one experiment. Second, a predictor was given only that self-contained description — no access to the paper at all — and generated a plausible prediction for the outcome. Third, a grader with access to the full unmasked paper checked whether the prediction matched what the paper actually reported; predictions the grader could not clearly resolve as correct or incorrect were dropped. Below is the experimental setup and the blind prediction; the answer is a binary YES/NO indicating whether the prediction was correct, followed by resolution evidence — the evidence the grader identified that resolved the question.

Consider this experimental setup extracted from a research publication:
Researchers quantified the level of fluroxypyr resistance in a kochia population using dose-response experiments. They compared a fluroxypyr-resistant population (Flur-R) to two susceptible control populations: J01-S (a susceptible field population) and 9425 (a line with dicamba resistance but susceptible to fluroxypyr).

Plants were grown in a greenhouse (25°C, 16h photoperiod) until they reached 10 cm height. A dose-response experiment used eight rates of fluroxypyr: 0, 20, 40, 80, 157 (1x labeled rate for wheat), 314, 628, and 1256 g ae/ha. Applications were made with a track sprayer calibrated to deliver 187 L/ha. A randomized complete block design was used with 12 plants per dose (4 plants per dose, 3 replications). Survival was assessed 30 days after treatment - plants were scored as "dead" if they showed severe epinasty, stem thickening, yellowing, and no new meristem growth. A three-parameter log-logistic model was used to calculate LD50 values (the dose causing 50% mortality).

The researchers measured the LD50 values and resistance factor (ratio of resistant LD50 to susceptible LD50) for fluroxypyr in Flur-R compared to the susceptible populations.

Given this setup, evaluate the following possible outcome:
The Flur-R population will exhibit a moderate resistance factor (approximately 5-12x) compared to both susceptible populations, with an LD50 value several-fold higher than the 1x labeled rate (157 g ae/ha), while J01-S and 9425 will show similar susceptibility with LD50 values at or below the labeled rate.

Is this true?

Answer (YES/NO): NO